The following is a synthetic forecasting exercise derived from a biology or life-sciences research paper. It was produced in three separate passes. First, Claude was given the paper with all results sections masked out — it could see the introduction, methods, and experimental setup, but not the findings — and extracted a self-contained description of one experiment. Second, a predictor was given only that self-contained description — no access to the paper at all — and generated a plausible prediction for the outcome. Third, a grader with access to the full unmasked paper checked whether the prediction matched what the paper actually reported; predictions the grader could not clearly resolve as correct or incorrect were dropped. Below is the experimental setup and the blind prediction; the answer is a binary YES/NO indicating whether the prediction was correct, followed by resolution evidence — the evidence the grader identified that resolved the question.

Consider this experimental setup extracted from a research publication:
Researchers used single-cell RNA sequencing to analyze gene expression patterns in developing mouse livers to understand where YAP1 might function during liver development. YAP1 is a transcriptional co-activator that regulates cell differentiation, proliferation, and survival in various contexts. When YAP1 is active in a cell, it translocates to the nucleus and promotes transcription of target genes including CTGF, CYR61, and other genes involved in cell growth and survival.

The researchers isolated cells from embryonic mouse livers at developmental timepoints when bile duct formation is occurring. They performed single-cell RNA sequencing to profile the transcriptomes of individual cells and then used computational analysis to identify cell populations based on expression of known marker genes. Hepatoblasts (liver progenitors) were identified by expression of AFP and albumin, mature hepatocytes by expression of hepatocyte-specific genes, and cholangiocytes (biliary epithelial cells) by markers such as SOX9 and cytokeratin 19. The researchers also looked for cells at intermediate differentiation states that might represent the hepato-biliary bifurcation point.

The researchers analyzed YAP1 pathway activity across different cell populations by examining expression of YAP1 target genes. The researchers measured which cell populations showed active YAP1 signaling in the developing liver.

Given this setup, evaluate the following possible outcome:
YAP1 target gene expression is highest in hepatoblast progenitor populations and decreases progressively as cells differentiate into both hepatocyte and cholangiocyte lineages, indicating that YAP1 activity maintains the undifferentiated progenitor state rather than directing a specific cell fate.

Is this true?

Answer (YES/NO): NO